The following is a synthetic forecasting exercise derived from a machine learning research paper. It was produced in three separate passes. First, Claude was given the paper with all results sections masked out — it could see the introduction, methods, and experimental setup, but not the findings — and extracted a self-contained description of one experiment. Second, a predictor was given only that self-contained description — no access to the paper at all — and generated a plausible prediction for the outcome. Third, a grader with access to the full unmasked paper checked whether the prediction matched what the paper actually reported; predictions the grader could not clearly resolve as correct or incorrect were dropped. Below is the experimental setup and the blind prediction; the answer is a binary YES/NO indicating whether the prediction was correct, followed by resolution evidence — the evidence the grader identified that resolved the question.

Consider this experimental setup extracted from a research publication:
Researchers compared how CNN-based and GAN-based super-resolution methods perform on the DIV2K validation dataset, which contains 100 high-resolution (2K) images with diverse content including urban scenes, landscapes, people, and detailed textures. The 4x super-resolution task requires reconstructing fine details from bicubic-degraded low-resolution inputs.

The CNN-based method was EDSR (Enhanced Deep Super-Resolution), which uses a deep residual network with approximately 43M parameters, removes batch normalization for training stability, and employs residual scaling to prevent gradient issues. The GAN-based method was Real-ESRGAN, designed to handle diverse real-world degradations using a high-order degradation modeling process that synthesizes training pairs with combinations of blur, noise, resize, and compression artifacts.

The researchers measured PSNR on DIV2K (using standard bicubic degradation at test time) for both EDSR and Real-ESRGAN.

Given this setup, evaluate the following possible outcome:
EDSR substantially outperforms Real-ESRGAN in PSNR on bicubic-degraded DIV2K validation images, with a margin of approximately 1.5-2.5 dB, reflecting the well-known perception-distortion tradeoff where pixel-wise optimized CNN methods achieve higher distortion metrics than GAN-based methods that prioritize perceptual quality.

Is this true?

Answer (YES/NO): YES